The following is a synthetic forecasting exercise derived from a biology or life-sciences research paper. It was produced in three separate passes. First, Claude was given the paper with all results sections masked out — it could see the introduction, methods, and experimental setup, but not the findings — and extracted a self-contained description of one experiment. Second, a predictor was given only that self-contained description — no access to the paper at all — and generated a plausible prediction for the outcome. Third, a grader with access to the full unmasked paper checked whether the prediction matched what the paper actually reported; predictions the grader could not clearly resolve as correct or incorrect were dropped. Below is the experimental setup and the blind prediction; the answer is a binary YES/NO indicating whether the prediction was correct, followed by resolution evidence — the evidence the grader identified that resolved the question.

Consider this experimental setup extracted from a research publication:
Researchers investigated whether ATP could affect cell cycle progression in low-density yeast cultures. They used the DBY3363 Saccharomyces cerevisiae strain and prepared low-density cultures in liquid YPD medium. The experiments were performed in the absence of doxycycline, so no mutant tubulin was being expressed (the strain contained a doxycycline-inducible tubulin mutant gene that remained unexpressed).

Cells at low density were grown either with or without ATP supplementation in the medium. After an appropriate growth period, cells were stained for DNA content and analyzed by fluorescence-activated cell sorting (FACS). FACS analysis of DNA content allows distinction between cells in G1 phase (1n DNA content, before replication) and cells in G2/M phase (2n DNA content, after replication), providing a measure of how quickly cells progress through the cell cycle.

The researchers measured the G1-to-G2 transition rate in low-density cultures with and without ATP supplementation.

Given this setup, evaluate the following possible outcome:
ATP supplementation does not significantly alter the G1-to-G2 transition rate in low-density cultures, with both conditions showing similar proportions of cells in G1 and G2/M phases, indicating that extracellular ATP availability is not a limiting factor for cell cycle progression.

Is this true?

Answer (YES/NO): NO